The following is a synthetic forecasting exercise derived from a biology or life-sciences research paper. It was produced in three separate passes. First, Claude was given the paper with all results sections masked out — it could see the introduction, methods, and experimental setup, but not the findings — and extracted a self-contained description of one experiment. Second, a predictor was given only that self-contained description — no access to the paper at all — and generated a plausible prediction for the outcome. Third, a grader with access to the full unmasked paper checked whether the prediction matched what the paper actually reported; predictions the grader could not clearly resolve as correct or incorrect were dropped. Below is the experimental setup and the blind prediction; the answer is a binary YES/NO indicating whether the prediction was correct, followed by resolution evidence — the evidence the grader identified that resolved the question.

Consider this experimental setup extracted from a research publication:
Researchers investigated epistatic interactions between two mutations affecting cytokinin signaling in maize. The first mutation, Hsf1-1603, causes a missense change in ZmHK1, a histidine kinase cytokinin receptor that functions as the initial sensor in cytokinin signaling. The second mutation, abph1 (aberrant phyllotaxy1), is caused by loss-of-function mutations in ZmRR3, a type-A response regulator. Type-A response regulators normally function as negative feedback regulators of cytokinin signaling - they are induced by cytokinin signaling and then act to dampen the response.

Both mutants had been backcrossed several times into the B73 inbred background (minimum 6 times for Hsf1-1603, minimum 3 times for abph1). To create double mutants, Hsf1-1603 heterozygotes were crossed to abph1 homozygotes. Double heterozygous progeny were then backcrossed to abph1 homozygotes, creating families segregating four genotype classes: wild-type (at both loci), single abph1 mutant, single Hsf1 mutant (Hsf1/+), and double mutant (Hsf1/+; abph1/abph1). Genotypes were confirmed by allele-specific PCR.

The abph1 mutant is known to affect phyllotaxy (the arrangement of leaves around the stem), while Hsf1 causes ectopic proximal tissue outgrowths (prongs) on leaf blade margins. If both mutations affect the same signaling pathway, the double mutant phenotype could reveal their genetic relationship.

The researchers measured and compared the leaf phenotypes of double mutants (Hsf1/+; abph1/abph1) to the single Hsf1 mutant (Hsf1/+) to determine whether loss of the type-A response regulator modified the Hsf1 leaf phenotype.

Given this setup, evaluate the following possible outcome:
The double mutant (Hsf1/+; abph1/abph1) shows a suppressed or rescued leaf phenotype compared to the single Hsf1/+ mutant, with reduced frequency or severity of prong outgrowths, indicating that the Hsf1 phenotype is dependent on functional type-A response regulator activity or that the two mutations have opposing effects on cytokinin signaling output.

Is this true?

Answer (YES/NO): NO